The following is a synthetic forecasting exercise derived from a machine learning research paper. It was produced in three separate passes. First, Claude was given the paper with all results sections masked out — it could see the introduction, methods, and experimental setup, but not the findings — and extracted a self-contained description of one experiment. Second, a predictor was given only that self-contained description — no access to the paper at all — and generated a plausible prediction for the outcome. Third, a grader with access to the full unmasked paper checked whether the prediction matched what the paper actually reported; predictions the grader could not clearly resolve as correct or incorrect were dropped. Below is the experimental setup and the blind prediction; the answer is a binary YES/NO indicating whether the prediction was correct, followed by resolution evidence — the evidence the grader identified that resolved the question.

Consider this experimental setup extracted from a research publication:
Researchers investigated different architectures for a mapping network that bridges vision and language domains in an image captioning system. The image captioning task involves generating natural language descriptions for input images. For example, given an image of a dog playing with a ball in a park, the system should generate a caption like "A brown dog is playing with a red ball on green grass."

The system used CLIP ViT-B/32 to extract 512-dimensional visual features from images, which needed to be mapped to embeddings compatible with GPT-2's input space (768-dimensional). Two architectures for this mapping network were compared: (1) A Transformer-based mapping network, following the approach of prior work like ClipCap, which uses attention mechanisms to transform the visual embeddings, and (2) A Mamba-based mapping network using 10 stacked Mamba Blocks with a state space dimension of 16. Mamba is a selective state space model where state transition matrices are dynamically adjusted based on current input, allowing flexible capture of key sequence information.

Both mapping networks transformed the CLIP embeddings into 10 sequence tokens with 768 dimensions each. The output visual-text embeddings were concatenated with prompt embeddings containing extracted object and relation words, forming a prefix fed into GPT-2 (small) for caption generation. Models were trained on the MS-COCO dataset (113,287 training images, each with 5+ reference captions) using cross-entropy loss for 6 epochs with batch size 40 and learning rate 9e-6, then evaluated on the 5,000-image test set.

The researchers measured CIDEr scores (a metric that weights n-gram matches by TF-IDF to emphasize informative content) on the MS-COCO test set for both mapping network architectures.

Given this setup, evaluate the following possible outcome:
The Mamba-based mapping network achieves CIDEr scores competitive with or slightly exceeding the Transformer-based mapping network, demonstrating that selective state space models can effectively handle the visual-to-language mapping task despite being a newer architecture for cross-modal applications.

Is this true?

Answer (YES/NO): YES